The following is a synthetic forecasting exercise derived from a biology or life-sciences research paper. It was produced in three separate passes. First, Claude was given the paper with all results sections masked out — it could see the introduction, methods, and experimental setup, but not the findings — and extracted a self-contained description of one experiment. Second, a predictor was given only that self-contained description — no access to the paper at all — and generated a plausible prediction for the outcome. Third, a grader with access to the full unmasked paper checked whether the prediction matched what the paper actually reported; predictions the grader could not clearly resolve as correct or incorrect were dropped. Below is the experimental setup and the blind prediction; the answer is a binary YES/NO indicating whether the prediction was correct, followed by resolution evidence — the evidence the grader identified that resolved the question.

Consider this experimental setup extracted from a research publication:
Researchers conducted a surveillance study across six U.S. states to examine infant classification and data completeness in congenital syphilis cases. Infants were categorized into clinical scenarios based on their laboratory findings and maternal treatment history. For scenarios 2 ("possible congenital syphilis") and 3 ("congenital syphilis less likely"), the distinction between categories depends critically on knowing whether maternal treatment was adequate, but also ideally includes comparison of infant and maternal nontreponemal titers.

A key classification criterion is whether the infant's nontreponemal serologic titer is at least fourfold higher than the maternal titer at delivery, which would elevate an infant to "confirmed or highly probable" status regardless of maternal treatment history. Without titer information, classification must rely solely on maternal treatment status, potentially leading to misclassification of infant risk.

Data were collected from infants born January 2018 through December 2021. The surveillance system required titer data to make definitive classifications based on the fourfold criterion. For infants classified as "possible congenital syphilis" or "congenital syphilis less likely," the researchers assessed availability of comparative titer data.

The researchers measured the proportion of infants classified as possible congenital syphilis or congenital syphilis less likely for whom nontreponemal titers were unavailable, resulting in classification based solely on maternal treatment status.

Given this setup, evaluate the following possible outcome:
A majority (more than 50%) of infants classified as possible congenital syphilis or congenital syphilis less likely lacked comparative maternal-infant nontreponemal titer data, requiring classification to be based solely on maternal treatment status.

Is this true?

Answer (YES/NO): NO